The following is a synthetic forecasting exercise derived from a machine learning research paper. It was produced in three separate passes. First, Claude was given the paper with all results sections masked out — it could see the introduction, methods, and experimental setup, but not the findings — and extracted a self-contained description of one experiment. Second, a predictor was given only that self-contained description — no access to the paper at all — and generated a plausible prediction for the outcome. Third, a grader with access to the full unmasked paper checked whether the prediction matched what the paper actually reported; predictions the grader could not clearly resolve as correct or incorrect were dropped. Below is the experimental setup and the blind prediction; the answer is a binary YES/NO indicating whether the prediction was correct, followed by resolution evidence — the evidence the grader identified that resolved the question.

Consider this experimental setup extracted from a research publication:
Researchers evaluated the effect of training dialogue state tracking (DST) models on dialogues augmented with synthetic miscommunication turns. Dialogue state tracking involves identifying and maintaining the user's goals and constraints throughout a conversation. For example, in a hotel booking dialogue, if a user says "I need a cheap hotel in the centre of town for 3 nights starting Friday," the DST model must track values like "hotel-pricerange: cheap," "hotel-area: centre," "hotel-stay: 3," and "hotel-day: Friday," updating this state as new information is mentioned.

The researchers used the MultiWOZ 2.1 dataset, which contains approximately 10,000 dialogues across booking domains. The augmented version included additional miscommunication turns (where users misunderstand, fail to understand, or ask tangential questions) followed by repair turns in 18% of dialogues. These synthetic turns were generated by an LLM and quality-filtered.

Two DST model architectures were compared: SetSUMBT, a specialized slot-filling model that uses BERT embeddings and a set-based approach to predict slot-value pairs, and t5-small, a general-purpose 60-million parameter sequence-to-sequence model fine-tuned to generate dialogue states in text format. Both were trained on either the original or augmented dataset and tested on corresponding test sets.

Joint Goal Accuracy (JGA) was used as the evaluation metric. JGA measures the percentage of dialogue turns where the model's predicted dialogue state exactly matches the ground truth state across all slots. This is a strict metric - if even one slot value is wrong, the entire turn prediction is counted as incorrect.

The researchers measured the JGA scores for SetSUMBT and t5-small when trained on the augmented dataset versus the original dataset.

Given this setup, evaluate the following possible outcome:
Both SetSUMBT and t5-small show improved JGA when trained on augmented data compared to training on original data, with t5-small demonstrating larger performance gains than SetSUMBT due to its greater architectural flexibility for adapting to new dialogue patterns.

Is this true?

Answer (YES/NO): NO